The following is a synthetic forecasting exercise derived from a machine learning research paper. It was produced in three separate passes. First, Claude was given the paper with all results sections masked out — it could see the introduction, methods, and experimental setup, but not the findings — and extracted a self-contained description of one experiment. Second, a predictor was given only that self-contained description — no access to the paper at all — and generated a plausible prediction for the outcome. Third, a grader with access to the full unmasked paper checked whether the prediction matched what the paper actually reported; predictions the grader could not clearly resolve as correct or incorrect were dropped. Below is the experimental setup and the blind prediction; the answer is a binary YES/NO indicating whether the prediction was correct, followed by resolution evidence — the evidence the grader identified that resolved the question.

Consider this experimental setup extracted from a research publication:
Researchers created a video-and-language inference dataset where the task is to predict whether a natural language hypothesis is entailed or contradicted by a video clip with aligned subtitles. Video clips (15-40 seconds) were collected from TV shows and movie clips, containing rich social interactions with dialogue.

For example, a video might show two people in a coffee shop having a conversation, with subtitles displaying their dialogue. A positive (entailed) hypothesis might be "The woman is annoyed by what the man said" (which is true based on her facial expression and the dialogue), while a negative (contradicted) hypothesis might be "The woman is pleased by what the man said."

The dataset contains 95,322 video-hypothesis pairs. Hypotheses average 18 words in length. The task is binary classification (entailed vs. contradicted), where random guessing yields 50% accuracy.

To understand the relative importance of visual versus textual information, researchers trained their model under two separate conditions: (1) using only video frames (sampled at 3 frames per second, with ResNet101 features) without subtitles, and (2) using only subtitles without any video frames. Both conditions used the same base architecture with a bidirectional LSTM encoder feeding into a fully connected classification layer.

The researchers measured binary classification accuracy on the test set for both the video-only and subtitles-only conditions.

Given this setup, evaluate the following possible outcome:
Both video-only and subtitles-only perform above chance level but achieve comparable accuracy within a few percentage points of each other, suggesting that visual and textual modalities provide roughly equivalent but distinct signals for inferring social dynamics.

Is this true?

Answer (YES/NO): NO